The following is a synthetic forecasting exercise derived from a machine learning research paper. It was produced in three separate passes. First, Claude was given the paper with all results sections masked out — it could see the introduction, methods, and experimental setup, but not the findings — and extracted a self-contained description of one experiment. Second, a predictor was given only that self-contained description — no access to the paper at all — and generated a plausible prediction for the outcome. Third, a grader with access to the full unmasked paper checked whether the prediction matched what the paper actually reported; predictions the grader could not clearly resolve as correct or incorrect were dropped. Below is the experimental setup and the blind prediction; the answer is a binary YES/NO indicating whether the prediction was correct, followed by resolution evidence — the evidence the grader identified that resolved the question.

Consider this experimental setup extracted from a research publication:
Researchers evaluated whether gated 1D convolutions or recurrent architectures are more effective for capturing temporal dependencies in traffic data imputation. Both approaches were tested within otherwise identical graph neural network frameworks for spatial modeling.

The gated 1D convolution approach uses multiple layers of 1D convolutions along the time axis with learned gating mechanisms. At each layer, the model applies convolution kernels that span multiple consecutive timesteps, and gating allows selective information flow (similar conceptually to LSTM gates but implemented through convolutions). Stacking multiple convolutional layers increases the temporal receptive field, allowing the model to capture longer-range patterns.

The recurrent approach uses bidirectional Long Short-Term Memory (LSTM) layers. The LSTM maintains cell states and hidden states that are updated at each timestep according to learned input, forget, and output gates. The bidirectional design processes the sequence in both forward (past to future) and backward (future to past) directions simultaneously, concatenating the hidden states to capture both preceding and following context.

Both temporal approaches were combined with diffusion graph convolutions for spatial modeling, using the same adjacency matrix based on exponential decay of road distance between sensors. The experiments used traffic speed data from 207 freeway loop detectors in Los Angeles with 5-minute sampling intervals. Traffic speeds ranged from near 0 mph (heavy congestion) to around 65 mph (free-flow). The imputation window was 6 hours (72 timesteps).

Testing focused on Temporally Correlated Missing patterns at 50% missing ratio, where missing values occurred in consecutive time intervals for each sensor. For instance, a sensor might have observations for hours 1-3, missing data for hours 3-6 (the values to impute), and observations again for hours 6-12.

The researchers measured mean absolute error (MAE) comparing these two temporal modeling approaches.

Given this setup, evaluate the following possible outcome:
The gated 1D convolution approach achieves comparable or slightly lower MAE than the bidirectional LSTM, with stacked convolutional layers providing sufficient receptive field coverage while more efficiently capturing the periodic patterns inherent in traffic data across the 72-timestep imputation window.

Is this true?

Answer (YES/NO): NO